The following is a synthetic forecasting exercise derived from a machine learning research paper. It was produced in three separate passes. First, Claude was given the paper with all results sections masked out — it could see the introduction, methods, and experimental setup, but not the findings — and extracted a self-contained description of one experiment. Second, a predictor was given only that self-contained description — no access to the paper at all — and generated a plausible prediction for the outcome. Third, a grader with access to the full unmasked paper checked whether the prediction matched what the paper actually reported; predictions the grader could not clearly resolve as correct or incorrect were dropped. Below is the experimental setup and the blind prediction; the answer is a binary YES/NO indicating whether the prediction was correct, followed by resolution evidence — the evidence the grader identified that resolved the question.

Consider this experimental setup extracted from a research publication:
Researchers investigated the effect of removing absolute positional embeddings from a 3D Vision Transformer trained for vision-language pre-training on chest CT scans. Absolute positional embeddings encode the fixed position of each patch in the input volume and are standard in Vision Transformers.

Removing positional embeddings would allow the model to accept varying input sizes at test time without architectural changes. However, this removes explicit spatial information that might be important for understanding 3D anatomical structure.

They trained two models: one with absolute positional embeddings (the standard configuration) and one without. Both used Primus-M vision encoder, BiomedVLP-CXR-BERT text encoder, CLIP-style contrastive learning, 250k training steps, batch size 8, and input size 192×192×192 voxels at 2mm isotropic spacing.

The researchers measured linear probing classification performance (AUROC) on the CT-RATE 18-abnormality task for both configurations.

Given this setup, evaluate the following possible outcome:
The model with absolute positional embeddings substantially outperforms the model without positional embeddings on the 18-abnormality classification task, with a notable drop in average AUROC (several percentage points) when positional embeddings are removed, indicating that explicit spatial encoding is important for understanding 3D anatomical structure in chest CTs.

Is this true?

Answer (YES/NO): NO